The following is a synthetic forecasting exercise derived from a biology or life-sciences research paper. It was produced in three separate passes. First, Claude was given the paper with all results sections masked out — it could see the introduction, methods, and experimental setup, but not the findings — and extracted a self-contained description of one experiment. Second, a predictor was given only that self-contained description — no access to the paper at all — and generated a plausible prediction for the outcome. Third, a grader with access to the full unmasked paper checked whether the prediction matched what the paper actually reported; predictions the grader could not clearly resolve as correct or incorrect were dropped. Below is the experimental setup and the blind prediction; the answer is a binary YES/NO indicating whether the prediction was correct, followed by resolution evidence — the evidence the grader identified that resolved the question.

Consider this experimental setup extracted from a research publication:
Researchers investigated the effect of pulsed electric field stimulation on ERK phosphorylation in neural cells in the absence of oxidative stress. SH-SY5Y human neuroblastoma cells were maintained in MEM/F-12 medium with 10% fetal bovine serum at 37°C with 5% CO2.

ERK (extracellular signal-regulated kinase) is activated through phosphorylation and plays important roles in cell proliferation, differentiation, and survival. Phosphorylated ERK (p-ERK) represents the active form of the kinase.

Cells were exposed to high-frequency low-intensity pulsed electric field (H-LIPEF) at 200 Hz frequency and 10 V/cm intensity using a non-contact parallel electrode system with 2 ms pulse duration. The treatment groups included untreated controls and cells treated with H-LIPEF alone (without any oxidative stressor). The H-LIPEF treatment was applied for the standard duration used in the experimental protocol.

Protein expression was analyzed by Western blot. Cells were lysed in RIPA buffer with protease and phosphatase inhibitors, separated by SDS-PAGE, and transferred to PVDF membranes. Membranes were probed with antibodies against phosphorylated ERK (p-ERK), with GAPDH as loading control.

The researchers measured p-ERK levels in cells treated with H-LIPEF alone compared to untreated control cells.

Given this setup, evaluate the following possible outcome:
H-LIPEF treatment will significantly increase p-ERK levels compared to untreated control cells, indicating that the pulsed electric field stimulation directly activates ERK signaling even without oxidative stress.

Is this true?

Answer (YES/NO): YES